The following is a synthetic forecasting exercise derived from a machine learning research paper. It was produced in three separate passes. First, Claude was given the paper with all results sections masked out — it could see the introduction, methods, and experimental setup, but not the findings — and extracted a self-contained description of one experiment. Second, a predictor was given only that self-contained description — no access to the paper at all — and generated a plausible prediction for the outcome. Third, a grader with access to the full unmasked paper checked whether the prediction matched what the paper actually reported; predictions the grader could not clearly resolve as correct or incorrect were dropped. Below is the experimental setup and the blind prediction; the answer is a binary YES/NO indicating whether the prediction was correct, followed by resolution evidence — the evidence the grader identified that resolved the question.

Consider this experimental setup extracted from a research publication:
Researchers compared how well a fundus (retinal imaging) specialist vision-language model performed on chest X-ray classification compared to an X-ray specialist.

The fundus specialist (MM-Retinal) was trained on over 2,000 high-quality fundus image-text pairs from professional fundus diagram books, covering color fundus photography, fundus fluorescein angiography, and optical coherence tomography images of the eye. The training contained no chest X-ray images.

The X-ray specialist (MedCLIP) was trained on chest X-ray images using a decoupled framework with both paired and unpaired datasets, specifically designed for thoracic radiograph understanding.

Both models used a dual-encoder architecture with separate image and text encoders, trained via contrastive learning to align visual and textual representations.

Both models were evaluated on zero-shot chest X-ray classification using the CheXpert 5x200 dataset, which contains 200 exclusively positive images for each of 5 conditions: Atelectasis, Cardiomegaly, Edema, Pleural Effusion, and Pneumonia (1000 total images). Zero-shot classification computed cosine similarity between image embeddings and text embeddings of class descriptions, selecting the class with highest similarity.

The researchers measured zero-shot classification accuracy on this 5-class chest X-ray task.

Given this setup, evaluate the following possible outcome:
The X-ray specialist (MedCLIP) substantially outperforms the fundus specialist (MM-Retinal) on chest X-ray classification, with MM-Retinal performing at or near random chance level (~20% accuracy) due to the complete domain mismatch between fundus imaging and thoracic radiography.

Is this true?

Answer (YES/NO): YES